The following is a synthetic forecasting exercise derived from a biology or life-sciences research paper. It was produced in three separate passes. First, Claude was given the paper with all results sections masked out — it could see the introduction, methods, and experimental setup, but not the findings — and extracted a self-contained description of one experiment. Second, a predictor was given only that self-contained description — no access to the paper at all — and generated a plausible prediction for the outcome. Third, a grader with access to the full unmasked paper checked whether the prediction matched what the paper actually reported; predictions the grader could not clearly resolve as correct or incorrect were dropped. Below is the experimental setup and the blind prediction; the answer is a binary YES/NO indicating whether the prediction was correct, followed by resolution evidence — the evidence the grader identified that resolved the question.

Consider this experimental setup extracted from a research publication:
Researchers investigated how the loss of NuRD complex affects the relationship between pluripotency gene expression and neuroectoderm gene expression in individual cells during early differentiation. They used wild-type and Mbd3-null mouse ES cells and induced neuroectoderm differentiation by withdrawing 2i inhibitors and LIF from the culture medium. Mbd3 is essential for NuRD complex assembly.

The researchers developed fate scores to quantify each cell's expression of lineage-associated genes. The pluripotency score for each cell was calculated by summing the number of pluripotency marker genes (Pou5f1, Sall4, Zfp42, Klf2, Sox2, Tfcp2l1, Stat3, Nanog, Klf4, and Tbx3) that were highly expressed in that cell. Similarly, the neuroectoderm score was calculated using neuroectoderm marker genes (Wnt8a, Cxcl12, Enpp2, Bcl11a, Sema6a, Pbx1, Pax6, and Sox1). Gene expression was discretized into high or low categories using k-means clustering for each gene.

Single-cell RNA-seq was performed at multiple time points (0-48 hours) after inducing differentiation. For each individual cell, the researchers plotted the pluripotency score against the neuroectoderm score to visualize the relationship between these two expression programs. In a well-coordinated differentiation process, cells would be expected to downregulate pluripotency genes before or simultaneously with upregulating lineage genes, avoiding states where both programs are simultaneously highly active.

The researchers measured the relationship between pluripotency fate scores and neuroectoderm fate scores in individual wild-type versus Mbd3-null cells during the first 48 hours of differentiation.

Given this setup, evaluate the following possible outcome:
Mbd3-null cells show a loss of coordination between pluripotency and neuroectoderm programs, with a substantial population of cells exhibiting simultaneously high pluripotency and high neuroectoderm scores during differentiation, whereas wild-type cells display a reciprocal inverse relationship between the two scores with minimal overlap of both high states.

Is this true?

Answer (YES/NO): NO